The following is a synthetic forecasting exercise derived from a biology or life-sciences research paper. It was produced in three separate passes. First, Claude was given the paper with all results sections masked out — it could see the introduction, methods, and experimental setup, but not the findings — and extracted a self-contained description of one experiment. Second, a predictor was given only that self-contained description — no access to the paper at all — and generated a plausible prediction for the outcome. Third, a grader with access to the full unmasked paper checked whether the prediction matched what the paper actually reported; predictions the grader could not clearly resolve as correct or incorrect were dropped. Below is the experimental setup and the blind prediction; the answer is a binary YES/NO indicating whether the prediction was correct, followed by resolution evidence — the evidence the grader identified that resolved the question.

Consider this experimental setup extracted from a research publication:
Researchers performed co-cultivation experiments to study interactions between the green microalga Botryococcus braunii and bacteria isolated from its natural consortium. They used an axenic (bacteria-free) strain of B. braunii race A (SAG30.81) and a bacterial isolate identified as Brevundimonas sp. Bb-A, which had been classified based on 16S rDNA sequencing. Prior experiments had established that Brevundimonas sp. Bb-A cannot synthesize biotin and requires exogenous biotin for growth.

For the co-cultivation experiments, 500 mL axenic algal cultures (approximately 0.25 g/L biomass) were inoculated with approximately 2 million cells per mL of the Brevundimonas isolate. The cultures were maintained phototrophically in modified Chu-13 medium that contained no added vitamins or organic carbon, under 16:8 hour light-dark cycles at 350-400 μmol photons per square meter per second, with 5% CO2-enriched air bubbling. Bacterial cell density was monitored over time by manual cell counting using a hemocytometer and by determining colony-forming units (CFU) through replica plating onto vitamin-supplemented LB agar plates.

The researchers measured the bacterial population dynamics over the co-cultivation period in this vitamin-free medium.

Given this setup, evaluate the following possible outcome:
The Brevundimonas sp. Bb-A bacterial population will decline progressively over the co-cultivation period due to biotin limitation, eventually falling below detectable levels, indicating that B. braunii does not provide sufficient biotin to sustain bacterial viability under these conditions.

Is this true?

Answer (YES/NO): NO